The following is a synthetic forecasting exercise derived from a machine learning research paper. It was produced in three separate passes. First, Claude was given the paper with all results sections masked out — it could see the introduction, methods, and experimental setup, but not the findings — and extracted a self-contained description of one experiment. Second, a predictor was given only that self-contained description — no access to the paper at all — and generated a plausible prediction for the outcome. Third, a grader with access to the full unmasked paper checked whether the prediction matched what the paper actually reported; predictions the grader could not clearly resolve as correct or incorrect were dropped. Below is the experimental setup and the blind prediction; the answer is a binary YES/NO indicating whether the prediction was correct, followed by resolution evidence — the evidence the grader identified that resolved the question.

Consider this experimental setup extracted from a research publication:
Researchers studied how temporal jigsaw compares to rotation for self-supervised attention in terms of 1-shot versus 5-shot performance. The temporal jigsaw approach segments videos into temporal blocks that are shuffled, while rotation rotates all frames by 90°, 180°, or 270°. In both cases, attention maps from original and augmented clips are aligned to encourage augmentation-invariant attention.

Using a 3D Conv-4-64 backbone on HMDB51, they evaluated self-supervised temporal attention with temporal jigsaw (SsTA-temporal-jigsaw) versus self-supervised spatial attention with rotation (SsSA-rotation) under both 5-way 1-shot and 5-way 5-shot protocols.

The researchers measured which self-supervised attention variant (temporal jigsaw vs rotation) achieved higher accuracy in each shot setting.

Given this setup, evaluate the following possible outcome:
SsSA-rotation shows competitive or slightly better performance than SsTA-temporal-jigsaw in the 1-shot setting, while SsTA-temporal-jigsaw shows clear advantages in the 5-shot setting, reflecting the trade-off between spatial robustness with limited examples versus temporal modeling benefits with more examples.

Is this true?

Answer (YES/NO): NO